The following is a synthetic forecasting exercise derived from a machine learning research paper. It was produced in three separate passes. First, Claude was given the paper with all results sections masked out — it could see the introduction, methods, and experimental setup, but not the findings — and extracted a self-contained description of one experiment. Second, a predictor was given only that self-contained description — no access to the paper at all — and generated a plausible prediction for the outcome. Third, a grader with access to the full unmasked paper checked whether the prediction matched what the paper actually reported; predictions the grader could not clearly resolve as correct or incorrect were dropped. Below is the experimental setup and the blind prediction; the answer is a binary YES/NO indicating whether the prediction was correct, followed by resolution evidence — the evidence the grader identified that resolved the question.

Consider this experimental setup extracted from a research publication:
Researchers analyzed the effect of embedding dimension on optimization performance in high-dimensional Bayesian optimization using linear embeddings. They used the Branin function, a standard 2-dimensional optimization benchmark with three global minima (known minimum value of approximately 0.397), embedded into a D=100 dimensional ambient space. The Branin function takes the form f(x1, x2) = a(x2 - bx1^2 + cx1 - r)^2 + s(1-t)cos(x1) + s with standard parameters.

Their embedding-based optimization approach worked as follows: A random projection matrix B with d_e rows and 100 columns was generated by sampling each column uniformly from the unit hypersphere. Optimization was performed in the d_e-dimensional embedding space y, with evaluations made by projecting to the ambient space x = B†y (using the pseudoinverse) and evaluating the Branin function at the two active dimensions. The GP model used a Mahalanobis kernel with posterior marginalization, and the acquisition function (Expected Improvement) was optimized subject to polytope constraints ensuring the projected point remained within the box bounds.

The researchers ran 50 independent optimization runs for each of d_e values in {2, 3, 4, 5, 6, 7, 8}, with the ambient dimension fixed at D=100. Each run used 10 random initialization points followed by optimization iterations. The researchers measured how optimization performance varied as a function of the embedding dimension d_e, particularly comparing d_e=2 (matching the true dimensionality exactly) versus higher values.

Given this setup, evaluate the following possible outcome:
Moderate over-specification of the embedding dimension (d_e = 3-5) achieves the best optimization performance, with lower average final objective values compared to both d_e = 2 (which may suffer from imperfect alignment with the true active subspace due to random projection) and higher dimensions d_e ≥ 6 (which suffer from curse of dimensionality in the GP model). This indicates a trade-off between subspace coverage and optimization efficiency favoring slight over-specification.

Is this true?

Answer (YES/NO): NO